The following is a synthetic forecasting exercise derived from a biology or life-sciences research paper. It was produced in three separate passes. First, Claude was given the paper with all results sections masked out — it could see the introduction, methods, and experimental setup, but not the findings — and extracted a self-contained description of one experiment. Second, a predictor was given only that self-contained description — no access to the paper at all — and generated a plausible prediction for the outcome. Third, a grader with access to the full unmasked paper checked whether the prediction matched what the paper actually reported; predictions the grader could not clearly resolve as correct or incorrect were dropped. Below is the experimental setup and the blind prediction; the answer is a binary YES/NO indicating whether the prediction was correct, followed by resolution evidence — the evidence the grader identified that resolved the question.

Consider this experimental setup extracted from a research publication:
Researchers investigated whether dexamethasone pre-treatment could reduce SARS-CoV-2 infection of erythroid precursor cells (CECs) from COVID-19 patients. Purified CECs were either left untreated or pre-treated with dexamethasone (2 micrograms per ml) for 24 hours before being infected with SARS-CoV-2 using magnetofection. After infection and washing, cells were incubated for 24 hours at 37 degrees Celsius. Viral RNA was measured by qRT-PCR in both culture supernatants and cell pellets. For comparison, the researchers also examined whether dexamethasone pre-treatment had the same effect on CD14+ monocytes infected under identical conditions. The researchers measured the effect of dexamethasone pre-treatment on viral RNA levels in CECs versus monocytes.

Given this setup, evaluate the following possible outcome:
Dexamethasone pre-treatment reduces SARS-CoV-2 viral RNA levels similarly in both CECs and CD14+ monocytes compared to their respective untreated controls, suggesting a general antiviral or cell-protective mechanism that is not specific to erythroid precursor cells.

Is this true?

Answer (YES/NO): NO